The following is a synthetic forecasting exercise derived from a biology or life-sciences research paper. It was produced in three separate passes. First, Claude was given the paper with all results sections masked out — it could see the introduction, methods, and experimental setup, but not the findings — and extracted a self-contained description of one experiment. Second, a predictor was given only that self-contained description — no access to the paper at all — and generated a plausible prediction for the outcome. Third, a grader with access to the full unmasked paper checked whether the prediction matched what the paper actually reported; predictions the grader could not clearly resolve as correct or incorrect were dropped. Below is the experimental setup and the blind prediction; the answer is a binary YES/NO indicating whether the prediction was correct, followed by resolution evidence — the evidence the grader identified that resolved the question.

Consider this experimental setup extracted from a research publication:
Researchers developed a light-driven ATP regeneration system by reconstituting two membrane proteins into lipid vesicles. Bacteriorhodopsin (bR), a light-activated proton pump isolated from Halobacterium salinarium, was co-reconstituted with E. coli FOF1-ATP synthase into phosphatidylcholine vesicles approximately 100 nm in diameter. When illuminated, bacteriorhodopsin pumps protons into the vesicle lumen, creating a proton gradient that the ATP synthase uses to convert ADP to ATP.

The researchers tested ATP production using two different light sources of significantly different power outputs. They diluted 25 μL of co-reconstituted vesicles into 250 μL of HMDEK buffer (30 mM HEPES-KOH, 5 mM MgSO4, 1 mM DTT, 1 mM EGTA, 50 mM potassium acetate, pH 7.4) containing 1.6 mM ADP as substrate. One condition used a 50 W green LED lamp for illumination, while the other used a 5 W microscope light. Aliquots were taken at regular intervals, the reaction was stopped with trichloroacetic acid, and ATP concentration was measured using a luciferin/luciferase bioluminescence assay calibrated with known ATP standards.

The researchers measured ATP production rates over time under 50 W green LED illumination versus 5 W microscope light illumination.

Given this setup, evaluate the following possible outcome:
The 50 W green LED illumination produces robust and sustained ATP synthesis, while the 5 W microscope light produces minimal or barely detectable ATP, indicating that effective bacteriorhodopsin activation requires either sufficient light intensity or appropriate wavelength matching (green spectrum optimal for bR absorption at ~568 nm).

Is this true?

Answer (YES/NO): NO